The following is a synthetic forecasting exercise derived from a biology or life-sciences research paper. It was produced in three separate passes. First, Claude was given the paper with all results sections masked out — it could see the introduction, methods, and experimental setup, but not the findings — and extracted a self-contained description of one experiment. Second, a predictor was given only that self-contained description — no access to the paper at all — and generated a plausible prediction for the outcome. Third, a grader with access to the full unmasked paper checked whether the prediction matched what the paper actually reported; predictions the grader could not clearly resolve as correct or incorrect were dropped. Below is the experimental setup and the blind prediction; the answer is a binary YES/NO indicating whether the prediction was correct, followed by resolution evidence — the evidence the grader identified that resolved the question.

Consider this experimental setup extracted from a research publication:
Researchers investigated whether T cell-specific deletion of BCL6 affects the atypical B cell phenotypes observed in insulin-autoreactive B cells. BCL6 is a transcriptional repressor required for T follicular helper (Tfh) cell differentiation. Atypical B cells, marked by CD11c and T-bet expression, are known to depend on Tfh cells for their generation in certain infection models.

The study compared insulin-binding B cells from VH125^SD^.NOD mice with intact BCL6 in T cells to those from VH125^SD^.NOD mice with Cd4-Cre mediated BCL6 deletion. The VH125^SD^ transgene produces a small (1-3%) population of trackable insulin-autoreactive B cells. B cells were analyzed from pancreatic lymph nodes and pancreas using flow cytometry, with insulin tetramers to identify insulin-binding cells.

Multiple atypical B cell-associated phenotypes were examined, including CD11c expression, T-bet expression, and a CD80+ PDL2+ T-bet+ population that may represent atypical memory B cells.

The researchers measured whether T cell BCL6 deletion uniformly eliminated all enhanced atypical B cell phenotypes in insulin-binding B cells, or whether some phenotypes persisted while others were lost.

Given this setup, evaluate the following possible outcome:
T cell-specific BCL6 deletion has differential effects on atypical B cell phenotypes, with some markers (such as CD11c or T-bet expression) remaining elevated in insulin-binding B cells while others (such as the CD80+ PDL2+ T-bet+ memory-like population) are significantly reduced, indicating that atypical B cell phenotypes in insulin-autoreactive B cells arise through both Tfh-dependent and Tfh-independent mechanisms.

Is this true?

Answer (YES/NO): YES